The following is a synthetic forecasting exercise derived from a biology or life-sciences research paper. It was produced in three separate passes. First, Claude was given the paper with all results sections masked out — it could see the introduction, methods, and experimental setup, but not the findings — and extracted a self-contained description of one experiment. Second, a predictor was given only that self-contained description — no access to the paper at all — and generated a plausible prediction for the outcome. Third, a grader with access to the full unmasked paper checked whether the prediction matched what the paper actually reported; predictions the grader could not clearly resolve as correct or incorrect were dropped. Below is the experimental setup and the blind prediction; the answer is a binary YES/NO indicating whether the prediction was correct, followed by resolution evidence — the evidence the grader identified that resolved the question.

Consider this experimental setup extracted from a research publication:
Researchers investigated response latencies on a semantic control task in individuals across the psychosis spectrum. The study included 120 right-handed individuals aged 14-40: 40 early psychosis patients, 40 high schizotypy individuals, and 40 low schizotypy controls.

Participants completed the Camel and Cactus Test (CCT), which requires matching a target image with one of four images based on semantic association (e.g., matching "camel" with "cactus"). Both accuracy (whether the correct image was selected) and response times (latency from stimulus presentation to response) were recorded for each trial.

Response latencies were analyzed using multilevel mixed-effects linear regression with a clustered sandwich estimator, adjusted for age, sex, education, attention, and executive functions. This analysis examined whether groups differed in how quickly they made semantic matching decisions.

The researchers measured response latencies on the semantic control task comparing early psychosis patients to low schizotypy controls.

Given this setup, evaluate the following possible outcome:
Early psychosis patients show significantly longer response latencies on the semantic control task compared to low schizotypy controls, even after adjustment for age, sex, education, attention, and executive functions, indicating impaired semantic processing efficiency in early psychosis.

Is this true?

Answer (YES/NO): YES